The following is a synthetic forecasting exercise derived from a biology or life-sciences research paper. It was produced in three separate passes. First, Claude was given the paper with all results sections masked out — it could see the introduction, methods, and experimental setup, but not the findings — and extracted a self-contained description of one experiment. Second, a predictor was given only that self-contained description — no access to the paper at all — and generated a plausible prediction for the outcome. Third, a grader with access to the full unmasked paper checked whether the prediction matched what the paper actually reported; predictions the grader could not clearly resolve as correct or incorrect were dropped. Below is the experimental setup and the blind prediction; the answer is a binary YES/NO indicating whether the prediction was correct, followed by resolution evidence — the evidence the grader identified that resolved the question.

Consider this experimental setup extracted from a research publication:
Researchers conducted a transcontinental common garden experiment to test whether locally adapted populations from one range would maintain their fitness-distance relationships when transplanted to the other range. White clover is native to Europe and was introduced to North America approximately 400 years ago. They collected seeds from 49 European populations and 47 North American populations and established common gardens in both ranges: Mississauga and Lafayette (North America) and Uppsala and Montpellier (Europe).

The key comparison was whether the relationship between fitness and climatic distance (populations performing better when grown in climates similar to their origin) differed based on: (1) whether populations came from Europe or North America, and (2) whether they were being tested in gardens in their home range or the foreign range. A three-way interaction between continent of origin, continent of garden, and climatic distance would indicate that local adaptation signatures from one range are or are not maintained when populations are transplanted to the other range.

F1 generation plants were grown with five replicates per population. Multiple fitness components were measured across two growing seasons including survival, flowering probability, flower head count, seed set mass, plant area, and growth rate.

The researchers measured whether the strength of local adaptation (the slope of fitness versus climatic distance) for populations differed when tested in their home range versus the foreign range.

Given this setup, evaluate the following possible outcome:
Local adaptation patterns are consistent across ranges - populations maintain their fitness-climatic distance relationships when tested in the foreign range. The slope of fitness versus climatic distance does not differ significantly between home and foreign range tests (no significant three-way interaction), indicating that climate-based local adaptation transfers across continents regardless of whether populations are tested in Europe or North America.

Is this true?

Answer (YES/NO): NO